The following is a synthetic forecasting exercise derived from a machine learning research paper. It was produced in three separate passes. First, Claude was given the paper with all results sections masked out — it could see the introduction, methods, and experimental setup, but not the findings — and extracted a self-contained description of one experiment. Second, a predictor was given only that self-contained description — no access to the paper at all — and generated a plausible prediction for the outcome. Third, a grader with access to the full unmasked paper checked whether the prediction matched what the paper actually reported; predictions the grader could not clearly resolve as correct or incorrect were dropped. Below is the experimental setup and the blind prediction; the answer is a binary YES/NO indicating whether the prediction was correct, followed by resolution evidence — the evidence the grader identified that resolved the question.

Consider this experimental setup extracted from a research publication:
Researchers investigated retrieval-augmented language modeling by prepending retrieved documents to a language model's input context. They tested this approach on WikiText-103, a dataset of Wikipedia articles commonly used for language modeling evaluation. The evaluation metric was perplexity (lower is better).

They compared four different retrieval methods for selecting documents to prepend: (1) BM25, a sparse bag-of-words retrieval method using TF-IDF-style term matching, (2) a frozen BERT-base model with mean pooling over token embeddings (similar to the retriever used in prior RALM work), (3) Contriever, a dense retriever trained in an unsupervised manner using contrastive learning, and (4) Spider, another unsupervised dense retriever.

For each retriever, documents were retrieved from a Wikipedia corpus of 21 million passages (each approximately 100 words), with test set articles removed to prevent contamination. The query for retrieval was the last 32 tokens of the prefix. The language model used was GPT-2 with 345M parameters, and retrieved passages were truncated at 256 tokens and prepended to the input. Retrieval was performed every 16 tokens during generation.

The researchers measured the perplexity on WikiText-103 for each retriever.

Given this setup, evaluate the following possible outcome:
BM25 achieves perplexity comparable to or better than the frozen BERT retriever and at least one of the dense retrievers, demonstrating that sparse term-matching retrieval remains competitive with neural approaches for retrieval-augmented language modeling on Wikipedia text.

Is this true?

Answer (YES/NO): YES